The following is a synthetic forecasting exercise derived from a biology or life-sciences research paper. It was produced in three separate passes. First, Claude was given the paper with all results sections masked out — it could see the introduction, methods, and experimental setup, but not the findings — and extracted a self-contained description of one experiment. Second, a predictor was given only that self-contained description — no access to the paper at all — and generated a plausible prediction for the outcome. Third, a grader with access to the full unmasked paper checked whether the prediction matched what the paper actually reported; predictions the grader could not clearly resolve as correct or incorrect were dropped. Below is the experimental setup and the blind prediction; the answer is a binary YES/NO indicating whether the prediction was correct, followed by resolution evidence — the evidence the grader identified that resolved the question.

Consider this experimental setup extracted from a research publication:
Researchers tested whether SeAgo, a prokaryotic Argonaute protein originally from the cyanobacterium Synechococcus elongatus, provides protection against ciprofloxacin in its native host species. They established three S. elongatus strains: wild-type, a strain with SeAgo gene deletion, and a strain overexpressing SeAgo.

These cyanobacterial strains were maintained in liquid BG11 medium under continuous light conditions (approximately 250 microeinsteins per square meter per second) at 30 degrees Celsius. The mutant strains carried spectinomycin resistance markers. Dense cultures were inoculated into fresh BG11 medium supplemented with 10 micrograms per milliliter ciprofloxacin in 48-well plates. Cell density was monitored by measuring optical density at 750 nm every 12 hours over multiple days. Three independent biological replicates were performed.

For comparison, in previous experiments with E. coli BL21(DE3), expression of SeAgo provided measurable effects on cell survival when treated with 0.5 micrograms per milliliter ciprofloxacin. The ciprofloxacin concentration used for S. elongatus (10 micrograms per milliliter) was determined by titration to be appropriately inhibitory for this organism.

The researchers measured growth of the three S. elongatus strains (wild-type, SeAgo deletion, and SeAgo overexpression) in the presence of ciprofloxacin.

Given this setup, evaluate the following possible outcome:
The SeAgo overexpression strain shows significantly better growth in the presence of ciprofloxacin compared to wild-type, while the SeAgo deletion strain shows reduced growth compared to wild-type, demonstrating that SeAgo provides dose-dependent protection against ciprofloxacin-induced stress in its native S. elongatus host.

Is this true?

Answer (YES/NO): NO